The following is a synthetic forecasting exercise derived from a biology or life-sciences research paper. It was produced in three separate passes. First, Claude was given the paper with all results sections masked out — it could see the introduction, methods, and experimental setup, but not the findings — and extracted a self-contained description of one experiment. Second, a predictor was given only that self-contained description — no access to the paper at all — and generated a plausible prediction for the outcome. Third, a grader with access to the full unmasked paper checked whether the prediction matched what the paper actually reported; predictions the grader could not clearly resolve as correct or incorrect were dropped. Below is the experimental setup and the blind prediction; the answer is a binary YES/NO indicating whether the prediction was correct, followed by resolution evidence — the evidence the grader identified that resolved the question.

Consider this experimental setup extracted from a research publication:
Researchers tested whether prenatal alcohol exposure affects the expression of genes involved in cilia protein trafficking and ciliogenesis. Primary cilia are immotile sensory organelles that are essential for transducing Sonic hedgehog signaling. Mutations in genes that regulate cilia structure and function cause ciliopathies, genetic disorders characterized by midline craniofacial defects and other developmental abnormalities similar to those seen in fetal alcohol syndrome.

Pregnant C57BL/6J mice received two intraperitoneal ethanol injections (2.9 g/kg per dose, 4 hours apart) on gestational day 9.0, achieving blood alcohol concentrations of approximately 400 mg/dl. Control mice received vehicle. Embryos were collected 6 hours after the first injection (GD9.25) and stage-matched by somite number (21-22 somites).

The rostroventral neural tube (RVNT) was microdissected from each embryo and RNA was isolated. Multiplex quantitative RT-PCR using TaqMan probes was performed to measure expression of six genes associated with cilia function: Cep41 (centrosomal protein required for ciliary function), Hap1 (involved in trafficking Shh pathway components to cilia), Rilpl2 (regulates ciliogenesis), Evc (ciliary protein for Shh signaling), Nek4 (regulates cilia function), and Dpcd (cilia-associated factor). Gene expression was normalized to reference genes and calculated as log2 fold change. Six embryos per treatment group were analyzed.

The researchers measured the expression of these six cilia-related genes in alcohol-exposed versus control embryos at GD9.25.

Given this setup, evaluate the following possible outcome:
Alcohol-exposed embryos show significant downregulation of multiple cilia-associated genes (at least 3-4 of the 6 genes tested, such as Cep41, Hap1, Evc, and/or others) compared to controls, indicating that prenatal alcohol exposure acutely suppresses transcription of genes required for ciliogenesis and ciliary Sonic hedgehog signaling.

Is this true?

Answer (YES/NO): NO